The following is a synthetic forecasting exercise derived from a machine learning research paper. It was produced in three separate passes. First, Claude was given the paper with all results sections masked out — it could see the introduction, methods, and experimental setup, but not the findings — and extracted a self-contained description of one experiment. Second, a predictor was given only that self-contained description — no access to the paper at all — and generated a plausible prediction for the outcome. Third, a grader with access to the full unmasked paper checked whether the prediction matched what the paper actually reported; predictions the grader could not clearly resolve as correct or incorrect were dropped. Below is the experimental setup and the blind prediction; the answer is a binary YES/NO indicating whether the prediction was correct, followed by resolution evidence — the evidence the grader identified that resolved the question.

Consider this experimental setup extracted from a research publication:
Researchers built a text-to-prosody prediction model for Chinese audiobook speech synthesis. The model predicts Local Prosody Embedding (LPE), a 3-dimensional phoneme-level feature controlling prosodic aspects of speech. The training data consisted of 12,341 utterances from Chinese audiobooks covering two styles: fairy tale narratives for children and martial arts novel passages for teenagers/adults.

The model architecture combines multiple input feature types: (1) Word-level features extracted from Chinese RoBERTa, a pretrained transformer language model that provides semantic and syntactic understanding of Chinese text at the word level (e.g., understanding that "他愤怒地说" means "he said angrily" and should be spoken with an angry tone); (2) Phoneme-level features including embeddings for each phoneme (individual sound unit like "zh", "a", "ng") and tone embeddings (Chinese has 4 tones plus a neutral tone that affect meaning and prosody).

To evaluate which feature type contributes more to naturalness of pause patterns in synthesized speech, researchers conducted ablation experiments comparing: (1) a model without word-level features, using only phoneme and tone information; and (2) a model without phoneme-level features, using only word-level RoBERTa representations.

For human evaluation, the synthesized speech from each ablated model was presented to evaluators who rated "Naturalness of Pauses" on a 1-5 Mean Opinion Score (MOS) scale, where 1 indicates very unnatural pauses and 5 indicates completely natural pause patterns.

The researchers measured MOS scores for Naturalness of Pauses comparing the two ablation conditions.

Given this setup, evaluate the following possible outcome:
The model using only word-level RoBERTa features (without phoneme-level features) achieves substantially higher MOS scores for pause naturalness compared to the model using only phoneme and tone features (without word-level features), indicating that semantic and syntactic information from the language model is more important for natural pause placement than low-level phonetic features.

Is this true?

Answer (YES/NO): YES